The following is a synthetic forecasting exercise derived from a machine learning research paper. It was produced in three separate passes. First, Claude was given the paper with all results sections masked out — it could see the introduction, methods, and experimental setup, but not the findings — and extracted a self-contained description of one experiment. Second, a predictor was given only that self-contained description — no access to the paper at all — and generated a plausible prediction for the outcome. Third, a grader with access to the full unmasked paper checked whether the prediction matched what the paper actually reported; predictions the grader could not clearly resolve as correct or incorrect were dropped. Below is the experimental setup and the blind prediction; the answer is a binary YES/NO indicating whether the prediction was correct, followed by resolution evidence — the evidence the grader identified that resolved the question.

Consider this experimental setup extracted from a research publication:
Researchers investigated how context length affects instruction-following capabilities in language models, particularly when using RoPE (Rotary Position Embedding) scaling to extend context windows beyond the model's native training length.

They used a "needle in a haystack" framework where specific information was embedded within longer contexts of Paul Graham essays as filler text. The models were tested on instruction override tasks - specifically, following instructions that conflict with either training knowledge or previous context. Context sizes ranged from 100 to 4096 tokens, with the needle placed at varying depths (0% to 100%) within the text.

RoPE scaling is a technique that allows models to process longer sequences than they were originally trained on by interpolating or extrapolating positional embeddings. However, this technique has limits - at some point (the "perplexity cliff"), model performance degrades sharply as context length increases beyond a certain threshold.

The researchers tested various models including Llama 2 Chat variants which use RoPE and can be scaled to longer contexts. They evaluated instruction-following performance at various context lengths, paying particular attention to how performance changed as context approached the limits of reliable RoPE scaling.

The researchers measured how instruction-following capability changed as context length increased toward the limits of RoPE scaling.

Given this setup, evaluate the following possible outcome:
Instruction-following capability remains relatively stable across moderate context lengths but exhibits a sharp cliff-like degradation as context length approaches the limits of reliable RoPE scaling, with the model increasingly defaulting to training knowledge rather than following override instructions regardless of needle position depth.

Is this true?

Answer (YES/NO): NO